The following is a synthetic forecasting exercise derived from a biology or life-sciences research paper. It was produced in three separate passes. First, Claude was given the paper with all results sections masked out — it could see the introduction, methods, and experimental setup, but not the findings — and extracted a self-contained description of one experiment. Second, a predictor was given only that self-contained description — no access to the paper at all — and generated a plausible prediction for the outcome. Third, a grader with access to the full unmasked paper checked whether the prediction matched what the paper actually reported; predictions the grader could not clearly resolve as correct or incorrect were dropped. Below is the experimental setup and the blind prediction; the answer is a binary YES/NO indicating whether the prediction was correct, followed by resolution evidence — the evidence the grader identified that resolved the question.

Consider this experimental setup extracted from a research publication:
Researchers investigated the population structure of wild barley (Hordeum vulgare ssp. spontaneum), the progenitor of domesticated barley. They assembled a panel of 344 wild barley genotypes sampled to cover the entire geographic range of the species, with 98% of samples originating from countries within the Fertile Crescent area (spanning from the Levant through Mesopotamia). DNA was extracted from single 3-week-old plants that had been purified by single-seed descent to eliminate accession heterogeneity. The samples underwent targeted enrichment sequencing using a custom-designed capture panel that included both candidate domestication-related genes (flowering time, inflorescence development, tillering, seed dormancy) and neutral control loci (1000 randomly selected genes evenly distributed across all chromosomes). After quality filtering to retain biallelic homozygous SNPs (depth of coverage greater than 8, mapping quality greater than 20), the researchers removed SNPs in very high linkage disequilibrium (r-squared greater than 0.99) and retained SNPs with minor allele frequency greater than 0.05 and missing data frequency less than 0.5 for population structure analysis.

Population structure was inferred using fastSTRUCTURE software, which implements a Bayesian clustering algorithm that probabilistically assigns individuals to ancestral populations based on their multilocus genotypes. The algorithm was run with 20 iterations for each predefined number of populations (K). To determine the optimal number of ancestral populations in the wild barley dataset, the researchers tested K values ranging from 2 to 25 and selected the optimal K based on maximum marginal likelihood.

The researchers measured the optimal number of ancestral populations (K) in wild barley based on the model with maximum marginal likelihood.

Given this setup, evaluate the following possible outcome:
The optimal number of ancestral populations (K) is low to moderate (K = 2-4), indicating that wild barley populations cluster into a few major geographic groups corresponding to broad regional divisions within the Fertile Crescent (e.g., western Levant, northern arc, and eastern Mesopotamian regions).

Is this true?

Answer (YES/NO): NO